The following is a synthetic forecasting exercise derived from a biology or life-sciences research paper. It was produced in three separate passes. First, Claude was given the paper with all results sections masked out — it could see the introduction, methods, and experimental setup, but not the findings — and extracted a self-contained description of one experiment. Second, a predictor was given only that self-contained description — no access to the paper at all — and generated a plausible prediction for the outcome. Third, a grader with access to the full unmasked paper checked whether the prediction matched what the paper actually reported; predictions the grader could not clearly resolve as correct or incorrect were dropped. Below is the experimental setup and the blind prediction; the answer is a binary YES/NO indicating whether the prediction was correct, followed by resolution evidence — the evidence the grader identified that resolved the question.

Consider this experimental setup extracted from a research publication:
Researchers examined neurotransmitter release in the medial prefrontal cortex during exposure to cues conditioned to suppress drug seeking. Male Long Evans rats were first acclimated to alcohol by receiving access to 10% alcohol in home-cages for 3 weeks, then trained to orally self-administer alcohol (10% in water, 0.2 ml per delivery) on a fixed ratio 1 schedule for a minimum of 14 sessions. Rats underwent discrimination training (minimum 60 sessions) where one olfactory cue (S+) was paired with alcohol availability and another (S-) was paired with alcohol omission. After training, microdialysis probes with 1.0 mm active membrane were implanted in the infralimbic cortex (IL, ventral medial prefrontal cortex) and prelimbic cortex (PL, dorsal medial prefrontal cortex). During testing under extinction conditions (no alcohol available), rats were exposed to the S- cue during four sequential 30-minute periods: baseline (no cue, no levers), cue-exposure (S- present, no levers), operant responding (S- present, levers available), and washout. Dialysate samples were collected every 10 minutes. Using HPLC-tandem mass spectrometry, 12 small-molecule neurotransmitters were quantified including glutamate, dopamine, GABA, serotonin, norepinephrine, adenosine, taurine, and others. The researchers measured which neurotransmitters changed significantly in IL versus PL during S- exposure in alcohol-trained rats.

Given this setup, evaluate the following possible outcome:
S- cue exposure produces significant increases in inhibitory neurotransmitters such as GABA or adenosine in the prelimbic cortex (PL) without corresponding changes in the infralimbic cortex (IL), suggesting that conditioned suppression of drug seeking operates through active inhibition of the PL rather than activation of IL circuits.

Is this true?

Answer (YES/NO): NO